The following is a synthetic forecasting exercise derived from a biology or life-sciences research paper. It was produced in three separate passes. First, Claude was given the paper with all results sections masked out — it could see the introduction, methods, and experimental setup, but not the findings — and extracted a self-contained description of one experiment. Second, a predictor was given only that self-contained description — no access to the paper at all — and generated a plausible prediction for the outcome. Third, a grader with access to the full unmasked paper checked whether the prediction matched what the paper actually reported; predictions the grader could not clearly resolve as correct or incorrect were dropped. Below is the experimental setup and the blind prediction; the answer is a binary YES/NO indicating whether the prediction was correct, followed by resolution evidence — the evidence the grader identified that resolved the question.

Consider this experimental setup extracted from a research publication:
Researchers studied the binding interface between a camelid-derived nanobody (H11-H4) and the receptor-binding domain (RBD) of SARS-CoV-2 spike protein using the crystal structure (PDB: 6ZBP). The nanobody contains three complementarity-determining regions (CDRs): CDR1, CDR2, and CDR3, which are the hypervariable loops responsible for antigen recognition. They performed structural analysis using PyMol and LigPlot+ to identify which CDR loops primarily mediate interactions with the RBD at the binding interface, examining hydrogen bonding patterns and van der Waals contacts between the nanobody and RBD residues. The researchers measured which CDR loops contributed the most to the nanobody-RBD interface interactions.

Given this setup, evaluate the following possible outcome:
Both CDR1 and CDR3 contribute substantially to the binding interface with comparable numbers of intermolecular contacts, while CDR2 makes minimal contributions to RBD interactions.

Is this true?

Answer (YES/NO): NO